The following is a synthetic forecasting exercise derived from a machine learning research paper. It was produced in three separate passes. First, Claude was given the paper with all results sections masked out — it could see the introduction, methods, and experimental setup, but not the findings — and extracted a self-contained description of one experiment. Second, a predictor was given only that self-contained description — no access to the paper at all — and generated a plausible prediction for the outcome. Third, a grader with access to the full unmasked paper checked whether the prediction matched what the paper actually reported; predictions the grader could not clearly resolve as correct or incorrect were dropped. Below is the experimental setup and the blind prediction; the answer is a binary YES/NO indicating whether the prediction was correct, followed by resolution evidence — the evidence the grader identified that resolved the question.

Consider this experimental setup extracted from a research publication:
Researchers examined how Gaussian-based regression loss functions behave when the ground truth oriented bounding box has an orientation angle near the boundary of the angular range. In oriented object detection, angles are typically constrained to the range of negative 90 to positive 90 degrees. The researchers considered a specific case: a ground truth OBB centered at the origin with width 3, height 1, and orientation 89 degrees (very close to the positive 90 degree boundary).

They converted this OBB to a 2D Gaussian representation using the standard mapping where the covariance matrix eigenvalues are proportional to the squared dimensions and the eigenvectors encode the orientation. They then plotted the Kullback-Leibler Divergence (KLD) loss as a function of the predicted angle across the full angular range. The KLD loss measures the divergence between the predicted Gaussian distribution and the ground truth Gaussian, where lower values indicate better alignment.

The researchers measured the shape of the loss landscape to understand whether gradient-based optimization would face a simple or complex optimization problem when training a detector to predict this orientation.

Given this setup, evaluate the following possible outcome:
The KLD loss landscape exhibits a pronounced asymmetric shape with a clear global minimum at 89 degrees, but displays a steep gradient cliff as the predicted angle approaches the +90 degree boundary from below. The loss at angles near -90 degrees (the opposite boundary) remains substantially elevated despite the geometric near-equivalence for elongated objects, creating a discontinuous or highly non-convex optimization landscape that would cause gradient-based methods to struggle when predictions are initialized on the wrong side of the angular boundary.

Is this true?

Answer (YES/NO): NO